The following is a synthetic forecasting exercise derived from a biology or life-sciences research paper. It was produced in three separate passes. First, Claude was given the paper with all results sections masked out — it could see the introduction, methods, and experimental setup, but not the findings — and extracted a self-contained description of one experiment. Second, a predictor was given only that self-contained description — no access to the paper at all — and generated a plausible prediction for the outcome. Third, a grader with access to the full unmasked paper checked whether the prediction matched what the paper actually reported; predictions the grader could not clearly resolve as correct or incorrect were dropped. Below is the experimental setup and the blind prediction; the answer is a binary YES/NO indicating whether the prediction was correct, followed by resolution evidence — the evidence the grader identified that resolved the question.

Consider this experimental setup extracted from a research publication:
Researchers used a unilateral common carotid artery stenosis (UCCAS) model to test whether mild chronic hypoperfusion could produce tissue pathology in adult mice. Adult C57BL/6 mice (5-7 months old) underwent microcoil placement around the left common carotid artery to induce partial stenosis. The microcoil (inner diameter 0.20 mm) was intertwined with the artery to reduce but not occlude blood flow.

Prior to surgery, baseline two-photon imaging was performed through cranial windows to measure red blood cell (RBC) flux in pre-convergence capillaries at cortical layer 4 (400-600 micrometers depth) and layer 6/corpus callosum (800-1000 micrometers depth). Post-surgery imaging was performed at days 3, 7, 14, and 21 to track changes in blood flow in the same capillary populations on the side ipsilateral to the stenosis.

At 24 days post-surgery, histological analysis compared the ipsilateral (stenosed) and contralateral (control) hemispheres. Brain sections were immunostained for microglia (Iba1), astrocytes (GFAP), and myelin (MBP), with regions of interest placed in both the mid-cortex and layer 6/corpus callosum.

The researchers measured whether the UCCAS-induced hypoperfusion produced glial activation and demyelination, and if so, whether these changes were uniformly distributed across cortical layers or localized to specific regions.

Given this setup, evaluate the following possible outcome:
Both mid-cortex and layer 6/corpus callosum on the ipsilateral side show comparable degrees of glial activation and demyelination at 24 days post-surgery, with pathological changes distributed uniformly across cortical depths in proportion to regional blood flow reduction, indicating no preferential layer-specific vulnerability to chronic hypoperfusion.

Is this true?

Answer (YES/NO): NO